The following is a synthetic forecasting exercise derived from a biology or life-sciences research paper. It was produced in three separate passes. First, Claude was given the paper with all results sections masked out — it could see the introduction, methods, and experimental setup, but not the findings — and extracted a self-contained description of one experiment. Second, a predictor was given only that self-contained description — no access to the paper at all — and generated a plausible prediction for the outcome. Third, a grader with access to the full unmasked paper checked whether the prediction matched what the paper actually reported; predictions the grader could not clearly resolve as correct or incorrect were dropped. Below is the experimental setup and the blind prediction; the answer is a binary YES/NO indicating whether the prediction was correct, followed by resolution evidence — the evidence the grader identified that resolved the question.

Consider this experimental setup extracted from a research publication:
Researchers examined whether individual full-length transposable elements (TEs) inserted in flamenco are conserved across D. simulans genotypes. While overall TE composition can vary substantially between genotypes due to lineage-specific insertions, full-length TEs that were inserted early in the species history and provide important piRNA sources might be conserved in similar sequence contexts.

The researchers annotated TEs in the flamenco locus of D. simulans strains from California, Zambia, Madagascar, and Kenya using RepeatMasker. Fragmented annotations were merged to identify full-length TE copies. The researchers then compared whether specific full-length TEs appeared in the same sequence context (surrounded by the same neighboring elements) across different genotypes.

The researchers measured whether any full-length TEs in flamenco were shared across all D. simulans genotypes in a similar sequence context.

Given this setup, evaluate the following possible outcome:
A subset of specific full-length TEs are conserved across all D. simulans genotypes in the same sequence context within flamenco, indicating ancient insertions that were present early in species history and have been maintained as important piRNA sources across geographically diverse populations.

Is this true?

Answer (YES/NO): YES